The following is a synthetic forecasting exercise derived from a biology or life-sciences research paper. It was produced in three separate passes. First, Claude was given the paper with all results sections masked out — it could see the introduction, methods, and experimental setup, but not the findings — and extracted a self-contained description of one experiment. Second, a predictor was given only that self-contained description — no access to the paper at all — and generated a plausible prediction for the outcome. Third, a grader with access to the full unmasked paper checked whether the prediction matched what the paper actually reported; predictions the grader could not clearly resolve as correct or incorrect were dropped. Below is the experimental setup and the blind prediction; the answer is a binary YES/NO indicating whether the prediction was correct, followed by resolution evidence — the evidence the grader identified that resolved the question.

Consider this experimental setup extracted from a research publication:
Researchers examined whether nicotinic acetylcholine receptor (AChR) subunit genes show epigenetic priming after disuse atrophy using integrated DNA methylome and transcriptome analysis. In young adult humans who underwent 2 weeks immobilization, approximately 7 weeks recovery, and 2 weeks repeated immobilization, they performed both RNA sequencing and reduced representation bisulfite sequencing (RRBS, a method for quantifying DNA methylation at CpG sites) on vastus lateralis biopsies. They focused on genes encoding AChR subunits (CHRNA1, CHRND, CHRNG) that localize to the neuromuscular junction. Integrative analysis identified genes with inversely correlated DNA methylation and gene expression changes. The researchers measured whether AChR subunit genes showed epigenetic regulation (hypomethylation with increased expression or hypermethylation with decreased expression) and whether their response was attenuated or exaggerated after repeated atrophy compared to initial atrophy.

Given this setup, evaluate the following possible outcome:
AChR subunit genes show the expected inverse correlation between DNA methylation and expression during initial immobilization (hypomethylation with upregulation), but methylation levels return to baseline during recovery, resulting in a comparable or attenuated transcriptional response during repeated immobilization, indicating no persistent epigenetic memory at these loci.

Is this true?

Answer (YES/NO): NO